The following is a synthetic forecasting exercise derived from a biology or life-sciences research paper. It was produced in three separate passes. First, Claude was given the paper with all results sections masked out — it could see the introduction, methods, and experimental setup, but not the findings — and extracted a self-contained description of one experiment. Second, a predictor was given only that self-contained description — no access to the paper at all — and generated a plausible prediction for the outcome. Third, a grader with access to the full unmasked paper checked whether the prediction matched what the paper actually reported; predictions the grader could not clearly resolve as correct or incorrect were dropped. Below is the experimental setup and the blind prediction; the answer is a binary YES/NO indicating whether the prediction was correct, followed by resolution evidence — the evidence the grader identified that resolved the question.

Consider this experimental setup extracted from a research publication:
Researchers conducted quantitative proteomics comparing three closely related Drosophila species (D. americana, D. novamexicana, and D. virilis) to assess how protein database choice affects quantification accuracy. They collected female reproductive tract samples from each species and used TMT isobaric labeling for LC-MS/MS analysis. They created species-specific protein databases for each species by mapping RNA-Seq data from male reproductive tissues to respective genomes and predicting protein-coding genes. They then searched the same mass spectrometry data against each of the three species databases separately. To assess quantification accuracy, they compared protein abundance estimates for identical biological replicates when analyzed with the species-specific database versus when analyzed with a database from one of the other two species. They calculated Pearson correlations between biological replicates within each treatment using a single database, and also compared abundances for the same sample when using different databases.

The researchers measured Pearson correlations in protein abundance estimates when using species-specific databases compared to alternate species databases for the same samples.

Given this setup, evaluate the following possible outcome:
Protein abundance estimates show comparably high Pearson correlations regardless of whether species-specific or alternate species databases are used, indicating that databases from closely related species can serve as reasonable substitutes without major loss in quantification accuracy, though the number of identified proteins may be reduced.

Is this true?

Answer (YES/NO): NO